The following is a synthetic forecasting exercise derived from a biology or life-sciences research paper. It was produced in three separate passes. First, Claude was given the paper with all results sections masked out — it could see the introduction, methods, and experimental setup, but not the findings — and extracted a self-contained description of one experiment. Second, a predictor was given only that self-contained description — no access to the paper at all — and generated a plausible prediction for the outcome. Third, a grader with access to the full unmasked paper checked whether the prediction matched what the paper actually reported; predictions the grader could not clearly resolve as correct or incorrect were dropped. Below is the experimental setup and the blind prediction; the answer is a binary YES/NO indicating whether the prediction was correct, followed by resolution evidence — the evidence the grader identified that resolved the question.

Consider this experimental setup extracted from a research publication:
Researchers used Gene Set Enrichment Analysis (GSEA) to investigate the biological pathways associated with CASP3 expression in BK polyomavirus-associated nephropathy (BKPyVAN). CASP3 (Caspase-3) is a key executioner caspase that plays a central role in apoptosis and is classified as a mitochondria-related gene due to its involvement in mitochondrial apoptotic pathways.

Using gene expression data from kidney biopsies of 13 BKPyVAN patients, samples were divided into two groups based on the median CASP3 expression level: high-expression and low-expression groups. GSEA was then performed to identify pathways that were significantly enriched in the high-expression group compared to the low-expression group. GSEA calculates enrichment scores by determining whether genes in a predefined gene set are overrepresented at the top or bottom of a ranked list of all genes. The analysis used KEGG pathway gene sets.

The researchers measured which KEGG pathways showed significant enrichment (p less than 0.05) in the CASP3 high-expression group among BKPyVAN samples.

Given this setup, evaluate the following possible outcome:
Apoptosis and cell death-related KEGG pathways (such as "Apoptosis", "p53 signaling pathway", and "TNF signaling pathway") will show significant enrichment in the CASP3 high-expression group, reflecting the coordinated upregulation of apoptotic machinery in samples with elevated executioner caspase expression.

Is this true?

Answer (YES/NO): NO